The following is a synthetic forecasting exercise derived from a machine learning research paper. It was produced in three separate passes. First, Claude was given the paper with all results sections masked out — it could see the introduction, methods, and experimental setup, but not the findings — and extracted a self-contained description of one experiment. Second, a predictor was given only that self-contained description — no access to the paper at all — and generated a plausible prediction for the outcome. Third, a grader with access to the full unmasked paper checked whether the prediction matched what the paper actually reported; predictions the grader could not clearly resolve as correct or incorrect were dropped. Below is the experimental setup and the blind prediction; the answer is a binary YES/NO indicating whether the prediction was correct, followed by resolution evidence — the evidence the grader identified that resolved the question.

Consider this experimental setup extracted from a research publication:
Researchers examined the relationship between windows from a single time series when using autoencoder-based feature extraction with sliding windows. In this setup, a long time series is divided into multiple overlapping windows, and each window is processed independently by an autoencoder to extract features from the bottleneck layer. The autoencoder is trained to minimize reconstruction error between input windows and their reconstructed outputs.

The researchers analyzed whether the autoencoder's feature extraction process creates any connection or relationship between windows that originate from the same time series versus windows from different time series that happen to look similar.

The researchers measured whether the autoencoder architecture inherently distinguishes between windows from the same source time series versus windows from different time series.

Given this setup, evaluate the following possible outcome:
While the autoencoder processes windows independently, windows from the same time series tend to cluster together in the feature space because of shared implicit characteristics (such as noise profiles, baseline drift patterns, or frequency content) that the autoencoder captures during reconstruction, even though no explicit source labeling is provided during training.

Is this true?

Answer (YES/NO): NO